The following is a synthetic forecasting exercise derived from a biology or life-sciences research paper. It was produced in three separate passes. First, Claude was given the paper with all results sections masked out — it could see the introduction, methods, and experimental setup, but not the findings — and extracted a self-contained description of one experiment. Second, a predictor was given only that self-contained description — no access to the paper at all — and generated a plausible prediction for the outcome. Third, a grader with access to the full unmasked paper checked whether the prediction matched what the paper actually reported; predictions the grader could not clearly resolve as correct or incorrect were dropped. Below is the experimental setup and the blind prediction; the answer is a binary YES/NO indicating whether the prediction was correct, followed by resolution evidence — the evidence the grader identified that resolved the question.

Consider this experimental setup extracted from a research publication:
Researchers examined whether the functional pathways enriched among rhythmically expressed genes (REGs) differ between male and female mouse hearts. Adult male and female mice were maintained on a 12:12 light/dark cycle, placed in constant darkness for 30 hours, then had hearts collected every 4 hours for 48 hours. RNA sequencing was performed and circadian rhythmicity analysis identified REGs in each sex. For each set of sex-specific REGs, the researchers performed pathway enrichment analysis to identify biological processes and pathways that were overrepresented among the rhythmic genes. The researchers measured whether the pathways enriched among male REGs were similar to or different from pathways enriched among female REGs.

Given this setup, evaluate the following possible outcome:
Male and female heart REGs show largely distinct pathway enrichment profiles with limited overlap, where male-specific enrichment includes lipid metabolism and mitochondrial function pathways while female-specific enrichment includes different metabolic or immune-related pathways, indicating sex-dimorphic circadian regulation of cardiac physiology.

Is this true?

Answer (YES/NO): NO